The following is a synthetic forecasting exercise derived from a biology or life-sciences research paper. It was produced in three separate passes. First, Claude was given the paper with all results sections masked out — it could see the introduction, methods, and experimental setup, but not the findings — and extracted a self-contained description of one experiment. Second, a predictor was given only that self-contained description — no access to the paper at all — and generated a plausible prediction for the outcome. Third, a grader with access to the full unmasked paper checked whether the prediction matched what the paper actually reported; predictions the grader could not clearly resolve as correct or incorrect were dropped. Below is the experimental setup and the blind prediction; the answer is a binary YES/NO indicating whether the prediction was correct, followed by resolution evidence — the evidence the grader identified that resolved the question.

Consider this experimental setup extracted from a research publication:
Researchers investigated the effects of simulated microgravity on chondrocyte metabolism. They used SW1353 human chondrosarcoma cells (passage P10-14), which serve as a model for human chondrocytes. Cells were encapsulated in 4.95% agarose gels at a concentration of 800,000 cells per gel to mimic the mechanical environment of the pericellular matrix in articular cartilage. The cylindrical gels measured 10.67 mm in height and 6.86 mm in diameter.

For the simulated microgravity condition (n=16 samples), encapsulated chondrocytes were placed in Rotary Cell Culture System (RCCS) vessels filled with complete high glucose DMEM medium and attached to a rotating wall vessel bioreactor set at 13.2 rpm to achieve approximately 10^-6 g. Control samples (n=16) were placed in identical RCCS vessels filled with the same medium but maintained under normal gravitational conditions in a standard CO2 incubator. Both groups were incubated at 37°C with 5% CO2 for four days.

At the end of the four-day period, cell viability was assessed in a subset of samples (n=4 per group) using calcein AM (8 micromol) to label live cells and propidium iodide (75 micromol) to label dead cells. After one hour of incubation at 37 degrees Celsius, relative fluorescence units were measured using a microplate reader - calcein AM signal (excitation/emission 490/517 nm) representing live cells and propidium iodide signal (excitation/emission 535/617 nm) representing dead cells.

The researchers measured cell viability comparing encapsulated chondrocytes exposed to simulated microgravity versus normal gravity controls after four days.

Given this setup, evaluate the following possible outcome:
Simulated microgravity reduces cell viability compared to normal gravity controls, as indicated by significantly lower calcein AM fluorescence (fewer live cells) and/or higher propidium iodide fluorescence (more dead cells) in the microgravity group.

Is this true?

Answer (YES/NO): NO